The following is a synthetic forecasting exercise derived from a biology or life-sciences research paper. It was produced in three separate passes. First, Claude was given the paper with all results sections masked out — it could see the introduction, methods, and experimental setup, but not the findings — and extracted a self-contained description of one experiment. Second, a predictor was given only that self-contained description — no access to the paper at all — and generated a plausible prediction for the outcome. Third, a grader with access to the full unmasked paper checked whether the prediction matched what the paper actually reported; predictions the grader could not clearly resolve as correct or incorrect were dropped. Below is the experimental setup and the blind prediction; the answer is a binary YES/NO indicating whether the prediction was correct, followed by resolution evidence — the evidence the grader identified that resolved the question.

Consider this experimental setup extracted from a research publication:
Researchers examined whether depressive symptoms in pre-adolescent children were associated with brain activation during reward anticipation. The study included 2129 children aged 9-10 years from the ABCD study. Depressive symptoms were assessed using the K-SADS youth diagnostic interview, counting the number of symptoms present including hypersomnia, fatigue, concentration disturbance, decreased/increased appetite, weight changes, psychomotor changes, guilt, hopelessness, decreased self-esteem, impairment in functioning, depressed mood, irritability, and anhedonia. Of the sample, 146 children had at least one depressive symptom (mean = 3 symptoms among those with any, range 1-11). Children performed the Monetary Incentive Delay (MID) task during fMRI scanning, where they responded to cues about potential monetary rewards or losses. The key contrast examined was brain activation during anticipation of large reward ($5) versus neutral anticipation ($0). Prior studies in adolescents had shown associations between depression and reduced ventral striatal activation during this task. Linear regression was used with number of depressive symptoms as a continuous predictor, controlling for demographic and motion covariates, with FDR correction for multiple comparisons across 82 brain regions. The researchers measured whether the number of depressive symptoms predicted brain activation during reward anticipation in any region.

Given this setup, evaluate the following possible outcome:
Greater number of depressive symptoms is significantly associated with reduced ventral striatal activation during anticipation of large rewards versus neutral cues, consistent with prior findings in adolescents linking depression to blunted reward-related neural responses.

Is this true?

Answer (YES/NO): NO